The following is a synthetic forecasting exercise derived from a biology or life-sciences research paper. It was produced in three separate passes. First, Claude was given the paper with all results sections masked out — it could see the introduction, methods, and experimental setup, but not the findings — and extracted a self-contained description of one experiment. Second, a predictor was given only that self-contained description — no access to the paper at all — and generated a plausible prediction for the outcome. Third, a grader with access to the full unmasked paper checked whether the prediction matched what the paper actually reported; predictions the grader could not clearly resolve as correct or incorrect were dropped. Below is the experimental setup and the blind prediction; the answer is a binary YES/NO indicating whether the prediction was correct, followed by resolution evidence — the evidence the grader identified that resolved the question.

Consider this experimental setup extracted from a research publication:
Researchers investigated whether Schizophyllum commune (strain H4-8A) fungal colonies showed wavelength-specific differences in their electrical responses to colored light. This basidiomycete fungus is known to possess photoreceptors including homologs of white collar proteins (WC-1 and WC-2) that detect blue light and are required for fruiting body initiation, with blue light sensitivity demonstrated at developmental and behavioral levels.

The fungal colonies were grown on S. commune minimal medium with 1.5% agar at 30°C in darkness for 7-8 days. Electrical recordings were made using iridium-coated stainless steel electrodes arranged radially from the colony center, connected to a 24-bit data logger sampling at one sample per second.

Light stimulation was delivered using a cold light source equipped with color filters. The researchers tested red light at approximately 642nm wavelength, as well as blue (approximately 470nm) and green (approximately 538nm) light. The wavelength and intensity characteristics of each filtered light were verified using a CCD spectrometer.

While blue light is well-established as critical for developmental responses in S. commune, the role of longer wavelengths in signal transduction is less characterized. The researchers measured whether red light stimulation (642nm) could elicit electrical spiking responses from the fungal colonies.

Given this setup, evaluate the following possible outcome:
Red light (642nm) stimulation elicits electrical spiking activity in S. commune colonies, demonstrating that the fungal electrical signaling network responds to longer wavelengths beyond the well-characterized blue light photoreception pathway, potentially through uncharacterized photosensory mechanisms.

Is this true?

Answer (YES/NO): YES